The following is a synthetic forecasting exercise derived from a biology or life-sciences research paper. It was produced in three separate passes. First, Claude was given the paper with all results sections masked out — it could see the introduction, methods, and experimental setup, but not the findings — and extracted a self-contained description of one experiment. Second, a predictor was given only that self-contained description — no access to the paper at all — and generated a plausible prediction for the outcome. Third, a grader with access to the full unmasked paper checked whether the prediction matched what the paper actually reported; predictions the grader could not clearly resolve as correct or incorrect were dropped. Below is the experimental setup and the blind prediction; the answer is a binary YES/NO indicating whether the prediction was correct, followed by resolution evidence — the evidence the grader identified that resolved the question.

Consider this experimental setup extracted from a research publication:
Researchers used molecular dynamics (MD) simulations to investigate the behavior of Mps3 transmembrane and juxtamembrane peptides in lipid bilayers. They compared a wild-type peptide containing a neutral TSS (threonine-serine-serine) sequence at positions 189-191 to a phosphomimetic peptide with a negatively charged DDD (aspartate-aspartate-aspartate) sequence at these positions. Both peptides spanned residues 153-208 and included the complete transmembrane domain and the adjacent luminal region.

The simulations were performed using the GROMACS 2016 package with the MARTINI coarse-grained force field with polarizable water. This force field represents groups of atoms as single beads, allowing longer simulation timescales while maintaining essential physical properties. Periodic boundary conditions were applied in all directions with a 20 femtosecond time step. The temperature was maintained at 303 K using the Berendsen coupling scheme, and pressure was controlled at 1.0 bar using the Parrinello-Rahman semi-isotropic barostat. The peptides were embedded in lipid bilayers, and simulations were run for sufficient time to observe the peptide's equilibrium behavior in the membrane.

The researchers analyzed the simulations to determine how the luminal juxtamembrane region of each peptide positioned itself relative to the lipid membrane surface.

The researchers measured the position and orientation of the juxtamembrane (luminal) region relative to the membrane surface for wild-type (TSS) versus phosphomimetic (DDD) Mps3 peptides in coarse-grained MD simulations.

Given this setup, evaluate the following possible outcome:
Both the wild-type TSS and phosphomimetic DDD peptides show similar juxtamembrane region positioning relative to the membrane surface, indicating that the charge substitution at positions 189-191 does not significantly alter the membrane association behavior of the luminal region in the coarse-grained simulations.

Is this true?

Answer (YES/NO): NO